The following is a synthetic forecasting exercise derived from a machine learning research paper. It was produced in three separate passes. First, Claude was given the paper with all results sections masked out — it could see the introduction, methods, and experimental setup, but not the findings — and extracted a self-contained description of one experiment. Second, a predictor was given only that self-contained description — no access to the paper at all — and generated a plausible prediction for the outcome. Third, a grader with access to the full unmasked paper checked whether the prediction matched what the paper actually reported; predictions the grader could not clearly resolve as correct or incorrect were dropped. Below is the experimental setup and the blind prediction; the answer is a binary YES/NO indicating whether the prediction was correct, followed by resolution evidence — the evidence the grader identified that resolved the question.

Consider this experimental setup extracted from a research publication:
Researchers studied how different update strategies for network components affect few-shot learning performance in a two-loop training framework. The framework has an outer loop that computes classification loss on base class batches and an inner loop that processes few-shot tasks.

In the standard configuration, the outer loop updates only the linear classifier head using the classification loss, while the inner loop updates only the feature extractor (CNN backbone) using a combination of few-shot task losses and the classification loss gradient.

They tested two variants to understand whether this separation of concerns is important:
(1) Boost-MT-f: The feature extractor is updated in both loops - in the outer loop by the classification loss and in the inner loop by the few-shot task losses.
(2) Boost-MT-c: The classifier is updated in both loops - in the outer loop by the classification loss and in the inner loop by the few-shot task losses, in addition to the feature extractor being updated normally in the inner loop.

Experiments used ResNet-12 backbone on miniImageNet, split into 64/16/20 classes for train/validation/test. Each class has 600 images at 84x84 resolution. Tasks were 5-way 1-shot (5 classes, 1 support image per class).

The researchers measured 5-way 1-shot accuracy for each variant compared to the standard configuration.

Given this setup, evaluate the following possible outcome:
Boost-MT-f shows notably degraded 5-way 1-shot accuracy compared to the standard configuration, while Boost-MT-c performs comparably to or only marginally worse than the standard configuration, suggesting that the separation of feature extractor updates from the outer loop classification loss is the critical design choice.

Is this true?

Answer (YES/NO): NO